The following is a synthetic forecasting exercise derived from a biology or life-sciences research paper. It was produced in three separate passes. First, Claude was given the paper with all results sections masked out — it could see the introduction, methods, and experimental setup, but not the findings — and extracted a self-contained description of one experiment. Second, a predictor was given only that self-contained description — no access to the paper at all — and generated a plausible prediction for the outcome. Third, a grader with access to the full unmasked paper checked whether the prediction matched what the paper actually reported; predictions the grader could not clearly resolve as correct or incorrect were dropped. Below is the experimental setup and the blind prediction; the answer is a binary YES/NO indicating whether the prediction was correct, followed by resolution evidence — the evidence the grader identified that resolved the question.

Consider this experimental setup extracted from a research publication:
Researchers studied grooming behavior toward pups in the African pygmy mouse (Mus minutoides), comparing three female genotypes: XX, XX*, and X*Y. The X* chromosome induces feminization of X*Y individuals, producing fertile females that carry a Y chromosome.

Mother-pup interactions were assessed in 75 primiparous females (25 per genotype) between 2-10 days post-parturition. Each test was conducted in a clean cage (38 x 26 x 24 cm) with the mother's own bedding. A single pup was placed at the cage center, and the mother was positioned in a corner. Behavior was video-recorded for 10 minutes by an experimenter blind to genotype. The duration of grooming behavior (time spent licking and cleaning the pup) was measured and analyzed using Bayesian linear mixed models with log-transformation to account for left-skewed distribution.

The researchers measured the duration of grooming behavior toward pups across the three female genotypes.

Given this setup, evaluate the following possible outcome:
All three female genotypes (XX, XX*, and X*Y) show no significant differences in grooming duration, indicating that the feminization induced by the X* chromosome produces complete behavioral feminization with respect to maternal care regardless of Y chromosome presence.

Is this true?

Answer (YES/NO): YES